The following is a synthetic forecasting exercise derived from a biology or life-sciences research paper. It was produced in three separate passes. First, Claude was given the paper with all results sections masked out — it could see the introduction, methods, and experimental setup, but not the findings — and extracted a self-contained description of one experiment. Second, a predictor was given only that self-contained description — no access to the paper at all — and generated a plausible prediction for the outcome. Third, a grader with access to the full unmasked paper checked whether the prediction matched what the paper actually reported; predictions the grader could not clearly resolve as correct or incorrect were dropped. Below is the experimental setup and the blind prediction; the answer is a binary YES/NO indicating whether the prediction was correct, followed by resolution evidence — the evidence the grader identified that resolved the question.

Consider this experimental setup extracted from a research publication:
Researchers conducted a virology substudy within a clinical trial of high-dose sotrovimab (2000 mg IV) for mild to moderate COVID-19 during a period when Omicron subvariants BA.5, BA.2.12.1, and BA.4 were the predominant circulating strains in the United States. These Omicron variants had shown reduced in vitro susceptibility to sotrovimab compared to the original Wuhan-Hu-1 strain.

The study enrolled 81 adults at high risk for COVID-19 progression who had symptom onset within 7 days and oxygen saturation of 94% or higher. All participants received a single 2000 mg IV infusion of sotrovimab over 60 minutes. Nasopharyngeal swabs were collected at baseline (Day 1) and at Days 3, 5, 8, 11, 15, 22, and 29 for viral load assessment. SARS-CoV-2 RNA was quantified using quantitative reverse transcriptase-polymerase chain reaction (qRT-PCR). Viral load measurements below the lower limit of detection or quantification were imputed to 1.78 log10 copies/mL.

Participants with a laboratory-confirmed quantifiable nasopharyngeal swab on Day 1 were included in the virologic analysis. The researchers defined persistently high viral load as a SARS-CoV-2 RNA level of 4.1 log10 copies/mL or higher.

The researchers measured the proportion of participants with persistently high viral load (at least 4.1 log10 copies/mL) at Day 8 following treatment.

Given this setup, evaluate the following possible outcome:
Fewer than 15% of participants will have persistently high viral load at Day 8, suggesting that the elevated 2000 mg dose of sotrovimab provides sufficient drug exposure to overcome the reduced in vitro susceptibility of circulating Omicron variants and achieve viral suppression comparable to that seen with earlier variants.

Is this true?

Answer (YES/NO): YES